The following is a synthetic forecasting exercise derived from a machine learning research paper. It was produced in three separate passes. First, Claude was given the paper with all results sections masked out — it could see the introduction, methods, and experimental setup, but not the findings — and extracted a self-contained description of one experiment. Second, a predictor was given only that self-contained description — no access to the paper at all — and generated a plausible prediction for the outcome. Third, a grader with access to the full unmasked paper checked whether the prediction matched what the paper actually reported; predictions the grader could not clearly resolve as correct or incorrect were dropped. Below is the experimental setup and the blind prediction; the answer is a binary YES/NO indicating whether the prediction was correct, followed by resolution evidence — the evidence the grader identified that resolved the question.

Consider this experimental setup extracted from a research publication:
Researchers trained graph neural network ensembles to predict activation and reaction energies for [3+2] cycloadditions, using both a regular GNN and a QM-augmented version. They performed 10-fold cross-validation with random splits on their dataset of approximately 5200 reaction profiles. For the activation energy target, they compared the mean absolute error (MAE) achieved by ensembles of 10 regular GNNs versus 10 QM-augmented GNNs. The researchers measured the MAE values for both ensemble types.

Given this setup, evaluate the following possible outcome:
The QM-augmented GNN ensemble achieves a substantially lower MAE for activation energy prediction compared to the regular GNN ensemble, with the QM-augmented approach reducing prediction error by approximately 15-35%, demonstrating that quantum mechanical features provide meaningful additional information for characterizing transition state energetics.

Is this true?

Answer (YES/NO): NO